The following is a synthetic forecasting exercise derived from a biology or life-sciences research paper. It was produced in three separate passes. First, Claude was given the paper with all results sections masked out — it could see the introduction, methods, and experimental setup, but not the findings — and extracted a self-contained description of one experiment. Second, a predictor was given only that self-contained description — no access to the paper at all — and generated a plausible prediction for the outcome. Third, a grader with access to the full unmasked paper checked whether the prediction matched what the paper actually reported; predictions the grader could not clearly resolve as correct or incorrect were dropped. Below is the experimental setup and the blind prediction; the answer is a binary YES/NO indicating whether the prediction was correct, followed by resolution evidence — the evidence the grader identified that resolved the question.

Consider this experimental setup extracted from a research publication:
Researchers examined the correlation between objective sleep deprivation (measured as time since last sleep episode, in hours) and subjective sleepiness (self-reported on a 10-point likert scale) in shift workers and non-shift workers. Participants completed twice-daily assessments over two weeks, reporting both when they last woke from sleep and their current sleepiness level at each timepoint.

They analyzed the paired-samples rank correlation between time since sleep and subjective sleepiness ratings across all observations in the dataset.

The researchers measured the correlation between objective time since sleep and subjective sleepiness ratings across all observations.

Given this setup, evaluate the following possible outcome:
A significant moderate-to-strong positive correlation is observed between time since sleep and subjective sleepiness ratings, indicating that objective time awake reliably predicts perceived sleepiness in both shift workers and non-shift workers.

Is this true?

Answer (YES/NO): NO